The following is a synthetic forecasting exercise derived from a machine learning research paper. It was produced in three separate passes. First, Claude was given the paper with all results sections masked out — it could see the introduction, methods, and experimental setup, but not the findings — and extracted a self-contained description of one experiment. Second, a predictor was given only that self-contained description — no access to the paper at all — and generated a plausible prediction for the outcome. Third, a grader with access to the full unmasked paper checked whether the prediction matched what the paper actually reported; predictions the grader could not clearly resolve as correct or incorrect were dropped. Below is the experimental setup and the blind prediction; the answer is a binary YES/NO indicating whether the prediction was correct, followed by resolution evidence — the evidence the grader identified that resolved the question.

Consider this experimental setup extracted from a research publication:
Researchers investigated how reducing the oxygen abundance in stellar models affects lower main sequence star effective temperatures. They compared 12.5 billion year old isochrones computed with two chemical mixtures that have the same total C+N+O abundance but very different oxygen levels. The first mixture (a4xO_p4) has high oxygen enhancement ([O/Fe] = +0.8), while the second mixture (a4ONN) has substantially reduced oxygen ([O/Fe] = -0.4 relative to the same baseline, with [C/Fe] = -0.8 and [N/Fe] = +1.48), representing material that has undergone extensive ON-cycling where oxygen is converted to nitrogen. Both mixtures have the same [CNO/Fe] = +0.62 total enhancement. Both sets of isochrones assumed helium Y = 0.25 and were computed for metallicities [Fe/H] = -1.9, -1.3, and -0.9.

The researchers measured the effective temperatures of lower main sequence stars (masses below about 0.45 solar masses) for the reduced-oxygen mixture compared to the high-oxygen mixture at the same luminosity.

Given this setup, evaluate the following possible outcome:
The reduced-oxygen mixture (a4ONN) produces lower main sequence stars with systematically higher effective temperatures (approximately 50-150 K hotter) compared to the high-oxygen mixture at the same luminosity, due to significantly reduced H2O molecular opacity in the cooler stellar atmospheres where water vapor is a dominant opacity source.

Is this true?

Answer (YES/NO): NO